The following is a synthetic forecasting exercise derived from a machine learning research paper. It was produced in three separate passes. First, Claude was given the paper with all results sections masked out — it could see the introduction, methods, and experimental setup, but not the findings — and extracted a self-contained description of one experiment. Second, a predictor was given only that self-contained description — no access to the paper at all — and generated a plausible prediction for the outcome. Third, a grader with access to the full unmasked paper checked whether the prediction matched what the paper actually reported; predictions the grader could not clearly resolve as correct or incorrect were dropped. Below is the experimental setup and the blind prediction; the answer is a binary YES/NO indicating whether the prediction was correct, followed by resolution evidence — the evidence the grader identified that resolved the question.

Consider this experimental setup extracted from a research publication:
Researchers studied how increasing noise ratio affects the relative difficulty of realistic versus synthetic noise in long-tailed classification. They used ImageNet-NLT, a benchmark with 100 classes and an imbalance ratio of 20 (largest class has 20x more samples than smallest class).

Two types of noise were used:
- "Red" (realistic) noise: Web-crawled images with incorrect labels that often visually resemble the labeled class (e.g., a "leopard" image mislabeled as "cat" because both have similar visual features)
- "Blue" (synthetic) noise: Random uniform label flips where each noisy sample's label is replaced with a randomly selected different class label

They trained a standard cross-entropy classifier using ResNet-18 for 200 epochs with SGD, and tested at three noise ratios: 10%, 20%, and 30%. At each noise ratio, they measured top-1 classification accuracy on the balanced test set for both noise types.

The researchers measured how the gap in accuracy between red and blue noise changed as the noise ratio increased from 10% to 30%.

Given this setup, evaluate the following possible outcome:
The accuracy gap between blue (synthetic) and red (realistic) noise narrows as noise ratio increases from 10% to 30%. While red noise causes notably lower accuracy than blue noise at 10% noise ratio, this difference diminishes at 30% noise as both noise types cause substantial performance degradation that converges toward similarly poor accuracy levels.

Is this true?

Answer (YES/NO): NO